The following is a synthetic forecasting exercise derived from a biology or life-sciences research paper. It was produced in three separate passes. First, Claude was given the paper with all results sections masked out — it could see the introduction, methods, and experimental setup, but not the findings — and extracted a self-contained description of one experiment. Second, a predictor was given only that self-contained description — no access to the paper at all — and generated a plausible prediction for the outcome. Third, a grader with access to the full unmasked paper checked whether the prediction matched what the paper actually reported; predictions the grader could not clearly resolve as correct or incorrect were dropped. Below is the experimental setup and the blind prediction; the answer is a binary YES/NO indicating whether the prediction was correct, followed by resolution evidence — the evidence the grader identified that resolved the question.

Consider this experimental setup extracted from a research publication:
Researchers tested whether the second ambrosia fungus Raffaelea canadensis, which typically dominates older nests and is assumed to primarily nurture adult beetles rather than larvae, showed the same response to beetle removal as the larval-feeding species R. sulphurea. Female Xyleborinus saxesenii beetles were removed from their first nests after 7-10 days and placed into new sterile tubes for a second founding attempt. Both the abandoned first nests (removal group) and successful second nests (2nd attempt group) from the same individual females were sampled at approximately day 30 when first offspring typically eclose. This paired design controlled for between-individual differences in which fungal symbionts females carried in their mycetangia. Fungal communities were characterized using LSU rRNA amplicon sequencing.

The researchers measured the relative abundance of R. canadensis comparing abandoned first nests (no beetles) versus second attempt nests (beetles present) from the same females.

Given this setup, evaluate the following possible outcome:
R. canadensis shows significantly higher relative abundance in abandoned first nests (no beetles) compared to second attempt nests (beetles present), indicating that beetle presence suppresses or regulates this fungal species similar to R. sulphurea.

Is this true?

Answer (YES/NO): NO